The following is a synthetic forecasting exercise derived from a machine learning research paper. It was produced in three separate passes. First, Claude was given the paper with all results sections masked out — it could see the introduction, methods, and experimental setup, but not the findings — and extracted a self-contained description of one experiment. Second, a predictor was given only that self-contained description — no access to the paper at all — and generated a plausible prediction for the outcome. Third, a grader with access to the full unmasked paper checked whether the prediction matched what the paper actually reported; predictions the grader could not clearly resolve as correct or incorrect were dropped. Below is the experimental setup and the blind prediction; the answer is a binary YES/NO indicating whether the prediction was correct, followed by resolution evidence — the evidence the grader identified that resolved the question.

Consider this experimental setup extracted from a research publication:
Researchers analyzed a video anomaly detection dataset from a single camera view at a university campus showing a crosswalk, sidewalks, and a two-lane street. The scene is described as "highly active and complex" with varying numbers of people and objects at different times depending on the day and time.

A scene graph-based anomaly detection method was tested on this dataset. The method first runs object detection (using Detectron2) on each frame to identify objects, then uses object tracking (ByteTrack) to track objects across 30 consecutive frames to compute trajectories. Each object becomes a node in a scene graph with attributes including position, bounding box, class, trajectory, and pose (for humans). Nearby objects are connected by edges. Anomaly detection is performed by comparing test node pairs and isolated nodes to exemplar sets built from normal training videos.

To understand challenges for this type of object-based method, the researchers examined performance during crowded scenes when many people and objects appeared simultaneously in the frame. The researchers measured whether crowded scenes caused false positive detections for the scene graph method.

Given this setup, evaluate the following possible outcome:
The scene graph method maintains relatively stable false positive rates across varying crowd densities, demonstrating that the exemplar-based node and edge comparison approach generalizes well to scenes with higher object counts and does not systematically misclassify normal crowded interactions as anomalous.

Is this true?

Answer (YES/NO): NO